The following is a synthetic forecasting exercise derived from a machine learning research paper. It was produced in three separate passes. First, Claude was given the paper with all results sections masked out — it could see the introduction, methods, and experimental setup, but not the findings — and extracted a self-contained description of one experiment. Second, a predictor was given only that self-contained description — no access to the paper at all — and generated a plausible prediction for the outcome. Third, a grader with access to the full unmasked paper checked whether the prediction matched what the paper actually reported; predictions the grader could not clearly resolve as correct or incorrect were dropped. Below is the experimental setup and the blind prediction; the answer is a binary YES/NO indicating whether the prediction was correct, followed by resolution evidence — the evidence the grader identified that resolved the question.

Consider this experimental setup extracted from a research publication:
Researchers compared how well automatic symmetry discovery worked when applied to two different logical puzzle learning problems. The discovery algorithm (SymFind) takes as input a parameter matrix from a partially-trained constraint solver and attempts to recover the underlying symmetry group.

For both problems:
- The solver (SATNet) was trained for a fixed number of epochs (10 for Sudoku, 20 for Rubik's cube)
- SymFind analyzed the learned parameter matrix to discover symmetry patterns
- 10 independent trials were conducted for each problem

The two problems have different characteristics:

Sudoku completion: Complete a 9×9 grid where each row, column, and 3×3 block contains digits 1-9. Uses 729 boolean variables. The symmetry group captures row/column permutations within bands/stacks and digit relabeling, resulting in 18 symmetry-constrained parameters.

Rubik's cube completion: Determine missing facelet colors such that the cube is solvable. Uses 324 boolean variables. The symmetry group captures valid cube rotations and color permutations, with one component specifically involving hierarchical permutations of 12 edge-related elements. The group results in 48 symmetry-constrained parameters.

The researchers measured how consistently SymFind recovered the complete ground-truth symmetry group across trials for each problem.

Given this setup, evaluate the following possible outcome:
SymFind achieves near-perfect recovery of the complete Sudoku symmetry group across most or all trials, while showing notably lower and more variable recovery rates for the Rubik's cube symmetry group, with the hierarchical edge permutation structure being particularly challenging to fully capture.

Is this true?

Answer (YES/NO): YES